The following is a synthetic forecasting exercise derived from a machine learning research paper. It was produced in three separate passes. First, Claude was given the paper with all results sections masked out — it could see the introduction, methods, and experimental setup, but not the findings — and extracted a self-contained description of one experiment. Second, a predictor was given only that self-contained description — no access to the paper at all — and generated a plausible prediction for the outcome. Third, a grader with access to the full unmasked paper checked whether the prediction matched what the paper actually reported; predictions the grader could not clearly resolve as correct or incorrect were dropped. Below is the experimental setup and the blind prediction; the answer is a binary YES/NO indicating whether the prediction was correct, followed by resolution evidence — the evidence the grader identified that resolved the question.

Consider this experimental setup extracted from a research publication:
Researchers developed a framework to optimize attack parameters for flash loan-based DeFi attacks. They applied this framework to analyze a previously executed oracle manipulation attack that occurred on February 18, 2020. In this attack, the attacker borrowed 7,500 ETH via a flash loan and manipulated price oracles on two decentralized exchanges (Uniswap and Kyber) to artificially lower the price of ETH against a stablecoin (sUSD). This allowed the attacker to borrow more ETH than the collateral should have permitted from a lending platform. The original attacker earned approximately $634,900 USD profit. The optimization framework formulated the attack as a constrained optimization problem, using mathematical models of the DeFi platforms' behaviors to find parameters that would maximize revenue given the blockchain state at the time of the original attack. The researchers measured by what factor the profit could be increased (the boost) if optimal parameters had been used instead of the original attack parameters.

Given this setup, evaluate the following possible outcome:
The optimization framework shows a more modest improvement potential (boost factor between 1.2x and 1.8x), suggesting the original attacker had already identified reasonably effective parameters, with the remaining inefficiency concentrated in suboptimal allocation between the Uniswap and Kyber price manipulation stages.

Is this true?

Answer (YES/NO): NO